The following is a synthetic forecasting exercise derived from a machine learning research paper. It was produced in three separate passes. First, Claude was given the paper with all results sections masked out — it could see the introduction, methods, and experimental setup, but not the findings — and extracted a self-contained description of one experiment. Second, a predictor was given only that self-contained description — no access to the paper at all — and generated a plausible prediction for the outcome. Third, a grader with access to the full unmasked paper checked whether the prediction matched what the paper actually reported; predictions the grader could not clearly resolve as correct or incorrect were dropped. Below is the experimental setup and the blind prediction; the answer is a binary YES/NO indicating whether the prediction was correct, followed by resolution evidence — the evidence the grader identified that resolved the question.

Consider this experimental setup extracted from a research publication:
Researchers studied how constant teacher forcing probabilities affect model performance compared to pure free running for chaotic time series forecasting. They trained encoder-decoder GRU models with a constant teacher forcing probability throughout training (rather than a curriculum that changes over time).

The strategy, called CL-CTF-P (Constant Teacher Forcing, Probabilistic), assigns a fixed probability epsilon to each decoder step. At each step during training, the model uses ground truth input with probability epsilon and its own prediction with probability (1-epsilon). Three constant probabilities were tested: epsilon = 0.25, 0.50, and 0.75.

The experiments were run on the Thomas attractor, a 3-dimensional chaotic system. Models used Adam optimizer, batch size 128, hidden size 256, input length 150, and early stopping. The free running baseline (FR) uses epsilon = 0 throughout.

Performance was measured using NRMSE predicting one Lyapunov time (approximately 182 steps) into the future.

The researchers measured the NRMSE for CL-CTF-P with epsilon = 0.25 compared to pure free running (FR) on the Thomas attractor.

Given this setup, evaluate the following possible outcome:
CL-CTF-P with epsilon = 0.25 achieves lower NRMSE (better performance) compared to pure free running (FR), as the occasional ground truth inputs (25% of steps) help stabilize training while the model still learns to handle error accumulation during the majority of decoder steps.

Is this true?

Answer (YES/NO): NO